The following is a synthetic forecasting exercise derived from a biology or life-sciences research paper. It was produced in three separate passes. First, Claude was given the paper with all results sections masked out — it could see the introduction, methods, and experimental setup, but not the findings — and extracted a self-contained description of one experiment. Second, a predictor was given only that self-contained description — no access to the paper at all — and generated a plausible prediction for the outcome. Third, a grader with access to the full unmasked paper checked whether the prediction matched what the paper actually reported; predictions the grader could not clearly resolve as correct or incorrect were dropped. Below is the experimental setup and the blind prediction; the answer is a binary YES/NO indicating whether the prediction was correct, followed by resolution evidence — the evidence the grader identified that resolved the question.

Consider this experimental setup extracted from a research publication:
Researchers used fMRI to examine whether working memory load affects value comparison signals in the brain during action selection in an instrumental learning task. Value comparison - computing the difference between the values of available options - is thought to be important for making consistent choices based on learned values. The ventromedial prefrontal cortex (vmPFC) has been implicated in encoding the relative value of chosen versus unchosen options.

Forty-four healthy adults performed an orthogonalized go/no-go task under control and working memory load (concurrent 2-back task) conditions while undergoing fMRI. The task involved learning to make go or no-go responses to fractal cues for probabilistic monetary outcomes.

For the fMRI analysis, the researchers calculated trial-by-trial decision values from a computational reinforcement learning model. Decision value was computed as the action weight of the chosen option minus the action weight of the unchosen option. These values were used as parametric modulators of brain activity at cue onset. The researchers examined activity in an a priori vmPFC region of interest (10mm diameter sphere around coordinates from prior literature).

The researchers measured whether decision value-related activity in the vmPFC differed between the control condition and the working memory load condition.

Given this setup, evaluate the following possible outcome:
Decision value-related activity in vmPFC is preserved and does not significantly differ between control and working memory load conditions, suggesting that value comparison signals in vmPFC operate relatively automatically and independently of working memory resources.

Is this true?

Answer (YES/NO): YES